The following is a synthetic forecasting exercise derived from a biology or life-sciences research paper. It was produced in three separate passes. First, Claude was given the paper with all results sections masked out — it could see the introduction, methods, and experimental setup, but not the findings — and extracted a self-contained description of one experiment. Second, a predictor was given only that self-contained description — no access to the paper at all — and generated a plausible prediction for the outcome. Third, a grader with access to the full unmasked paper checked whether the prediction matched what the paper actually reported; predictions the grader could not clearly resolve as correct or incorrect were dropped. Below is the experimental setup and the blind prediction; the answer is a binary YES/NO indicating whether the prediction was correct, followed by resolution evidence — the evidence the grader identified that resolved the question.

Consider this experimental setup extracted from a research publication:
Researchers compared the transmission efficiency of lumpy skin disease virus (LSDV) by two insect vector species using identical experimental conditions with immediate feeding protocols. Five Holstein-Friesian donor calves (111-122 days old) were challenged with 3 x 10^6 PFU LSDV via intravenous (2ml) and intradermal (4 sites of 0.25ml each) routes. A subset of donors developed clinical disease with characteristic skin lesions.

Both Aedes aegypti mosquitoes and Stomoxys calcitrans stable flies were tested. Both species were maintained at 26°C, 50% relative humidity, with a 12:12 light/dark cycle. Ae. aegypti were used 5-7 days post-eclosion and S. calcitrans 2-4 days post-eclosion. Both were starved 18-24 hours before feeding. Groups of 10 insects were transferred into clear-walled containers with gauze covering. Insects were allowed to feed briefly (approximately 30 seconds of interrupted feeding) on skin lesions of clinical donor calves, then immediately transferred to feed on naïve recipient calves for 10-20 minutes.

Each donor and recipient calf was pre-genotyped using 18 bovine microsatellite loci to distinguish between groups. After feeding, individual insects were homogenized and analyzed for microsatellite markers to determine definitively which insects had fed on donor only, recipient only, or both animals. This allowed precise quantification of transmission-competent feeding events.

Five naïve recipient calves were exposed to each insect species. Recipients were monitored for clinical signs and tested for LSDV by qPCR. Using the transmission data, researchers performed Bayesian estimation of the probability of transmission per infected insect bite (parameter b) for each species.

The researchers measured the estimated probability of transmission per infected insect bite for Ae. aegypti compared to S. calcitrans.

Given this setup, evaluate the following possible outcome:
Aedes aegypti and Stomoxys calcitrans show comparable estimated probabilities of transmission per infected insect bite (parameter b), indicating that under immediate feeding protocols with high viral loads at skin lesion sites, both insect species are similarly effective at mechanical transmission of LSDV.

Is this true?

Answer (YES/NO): NO